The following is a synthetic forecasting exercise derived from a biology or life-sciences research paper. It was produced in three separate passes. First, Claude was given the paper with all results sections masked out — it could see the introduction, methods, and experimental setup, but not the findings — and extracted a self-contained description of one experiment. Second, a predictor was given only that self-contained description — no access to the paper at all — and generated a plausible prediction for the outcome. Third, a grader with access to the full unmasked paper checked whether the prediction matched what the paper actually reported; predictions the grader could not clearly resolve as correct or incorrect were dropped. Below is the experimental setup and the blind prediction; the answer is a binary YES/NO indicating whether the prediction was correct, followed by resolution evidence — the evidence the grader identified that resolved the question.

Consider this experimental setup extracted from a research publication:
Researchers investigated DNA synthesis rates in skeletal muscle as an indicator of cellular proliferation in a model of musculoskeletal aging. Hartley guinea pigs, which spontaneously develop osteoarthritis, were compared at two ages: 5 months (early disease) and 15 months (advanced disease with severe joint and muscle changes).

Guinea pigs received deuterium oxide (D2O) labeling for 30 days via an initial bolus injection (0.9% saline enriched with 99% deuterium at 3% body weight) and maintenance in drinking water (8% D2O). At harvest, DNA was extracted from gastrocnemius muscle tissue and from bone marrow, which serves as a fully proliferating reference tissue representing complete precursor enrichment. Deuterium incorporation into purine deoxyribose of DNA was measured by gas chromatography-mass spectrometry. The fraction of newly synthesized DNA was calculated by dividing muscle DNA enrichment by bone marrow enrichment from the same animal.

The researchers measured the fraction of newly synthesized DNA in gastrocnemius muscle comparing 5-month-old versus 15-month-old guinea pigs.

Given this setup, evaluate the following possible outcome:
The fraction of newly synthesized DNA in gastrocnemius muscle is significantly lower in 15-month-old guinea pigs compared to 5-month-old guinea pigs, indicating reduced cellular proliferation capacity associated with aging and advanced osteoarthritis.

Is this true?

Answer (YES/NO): YES